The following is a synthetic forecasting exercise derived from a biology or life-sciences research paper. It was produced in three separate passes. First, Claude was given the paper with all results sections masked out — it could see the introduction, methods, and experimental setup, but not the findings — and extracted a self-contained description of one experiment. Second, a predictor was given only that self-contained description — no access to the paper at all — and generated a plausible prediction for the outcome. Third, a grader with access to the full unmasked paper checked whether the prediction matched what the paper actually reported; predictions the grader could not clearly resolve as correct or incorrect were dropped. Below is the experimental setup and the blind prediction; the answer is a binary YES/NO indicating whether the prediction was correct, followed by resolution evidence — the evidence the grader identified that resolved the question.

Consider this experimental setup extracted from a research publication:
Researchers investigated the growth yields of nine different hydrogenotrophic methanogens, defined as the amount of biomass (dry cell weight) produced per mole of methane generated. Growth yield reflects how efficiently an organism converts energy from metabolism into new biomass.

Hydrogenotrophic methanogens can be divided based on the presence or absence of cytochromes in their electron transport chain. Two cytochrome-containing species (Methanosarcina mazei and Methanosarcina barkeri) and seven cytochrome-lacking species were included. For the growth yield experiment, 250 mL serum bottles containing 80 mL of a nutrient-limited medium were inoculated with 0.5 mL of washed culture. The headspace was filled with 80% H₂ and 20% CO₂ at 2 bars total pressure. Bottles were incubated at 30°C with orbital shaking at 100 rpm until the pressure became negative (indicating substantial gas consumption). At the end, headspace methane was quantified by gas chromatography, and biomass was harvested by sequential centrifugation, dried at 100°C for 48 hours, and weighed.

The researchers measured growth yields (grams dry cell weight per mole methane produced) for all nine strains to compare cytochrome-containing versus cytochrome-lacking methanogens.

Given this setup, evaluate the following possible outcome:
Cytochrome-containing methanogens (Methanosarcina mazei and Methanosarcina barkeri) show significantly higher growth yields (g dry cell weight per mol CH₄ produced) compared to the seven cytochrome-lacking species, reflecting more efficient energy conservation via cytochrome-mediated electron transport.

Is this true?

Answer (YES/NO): YES